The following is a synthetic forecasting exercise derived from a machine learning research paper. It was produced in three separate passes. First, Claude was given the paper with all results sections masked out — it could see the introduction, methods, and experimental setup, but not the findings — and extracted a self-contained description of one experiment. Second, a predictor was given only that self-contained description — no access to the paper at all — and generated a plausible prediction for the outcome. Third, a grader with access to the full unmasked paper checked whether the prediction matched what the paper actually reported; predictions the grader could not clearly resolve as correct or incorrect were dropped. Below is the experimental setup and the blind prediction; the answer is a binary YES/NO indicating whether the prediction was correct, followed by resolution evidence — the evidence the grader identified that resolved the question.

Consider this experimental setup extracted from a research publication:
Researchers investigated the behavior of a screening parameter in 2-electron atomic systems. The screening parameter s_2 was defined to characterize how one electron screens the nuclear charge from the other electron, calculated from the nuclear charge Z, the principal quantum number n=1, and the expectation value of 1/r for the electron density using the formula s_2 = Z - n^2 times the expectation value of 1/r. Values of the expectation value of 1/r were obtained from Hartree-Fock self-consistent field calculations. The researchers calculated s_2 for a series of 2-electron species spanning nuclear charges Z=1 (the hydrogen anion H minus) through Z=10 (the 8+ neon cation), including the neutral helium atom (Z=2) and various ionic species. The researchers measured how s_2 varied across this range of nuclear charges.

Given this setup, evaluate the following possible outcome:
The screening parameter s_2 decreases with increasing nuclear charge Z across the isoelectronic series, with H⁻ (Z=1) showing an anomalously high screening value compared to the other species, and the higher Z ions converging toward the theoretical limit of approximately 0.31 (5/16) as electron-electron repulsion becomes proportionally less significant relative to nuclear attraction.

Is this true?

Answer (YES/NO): NO